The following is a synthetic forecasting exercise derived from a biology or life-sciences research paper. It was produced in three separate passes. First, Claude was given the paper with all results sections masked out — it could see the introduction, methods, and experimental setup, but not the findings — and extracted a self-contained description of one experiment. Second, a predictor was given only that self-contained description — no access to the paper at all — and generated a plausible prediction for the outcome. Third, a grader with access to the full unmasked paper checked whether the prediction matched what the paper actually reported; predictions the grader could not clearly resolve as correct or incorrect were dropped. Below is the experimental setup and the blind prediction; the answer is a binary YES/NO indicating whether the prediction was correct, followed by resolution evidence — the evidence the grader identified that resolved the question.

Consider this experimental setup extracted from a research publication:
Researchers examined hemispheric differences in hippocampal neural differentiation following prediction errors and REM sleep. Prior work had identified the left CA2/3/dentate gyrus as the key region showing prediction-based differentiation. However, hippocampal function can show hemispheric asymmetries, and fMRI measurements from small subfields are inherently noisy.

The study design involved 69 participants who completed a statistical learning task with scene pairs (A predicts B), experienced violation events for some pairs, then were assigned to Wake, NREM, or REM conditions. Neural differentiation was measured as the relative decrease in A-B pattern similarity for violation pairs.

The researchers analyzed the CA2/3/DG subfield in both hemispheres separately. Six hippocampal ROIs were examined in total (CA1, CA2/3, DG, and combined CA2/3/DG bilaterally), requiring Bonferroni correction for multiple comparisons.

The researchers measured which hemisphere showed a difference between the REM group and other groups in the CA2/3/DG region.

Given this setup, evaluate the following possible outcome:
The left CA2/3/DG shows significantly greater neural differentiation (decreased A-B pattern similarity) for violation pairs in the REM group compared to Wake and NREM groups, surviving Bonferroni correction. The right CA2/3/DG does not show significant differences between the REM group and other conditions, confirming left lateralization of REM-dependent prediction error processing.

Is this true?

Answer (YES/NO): NO